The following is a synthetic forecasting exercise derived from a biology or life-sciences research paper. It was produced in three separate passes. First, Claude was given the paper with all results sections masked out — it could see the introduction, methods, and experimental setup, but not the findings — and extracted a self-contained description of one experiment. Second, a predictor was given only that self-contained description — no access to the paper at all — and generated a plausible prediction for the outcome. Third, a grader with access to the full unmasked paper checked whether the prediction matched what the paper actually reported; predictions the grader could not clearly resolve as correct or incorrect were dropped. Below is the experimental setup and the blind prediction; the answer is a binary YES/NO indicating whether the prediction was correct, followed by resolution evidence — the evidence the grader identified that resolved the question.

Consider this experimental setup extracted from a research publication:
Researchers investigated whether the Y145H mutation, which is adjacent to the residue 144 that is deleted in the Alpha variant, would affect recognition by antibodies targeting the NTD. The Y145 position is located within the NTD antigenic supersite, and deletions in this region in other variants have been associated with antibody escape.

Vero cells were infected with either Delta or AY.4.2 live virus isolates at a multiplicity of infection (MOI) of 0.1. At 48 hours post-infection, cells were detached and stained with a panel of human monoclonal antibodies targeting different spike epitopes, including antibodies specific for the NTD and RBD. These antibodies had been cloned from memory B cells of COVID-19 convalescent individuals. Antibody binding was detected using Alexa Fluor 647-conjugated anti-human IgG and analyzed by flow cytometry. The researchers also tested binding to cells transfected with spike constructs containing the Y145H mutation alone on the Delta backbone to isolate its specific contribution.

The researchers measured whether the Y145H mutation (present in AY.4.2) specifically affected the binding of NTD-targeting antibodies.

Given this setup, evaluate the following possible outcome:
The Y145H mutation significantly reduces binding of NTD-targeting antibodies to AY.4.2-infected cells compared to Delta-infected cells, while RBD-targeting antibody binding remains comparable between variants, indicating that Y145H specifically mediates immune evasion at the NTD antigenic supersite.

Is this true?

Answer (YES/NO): NO